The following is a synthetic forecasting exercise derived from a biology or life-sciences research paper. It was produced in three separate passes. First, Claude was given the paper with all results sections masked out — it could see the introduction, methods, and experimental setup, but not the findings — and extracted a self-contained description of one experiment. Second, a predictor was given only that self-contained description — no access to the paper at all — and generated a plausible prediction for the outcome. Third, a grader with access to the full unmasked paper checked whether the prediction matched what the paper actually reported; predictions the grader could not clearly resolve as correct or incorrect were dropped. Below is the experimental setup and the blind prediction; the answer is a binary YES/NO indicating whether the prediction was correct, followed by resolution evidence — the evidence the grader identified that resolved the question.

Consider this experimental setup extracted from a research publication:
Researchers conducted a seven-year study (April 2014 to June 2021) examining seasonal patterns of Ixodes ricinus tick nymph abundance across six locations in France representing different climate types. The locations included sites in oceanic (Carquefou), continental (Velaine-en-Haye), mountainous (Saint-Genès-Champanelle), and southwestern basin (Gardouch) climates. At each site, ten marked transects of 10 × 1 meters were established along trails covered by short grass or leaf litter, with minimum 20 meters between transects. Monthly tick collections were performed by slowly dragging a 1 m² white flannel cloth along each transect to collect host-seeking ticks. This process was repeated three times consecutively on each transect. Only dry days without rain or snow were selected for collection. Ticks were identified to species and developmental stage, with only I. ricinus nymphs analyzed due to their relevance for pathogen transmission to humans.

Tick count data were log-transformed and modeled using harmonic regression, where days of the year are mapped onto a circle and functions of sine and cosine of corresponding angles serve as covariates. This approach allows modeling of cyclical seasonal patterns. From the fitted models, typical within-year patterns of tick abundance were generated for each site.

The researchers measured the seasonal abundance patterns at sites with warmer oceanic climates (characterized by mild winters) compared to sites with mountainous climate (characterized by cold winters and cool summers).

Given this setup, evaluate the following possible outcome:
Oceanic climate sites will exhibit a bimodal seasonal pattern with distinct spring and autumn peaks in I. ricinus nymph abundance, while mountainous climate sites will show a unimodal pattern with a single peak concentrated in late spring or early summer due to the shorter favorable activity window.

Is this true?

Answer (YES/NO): NO